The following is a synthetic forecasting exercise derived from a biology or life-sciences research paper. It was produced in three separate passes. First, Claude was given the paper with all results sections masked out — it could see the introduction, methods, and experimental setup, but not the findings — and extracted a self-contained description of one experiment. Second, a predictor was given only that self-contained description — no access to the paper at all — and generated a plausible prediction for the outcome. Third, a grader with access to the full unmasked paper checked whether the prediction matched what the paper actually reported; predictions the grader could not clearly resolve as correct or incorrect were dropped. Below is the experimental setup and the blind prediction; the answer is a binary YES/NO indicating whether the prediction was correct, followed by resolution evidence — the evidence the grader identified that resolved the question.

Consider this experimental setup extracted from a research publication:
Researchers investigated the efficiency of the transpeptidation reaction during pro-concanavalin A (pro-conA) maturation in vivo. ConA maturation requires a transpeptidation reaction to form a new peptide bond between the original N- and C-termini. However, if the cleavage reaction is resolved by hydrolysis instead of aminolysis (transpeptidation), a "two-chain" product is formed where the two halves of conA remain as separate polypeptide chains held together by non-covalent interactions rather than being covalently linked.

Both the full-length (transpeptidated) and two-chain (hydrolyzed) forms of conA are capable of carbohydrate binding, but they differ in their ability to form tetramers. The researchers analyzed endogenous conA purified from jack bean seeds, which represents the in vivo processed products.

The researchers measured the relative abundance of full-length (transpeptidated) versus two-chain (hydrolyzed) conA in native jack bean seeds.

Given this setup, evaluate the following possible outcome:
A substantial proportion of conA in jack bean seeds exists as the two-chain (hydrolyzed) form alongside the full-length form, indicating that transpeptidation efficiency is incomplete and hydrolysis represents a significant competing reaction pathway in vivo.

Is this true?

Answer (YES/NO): YES